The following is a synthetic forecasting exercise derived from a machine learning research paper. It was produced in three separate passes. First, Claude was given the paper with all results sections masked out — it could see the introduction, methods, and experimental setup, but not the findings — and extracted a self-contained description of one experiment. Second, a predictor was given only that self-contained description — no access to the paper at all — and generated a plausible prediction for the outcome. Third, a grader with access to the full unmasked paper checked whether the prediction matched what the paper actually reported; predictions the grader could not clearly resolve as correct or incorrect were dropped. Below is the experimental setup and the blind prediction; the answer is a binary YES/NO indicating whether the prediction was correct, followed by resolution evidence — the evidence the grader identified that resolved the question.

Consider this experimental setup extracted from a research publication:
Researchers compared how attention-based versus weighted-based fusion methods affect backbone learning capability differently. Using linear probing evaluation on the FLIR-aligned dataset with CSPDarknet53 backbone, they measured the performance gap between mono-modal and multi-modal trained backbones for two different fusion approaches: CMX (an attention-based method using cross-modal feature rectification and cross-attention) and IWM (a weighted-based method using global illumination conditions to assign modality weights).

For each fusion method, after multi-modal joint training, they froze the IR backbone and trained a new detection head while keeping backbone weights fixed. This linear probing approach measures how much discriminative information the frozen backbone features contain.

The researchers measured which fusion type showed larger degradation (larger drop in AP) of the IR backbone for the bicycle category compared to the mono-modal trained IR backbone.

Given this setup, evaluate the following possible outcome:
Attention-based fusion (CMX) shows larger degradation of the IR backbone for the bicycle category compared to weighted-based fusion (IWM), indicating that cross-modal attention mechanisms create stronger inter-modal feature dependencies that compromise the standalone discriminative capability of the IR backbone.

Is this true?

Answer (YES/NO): NO